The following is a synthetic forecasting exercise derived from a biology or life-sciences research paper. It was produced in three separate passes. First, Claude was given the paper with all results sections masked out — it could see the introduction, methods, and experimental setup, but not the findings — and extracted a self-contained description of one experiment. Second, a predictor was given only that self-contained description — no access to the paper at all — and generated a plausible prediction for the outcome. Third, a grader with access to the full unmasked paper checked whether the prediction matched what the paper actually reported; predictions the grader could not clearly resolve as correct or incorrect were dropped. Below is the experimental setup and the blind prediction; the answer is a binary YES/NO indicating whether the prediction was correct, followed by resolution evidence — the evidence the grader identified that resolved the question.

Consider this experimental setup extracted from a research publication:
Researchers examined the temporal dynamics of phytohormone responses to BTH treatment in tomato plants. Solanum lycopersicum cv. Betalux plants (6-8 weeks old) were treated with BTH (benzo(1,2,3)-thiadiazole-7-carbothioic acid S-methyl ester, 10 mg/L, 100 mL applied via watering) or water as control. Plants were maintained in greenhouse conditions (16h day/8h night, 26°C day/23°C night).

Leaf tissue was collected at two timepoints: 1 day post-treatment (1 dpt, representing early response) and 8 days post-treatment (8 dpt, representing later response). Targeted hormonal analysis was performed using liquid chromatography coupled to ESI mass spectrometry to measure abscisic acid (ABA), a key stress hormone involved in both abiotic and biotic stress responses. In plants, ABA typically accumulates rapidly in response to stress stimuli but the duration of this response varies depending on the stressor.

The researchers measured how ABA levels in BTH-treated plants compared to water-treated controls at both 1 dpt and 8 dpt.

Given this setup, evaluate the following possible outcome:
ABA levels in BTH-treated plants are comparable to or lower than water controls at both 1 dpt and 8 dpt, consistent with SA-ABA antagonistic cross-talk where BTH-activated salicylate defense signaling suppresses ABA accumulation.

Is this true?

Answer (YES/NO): NO